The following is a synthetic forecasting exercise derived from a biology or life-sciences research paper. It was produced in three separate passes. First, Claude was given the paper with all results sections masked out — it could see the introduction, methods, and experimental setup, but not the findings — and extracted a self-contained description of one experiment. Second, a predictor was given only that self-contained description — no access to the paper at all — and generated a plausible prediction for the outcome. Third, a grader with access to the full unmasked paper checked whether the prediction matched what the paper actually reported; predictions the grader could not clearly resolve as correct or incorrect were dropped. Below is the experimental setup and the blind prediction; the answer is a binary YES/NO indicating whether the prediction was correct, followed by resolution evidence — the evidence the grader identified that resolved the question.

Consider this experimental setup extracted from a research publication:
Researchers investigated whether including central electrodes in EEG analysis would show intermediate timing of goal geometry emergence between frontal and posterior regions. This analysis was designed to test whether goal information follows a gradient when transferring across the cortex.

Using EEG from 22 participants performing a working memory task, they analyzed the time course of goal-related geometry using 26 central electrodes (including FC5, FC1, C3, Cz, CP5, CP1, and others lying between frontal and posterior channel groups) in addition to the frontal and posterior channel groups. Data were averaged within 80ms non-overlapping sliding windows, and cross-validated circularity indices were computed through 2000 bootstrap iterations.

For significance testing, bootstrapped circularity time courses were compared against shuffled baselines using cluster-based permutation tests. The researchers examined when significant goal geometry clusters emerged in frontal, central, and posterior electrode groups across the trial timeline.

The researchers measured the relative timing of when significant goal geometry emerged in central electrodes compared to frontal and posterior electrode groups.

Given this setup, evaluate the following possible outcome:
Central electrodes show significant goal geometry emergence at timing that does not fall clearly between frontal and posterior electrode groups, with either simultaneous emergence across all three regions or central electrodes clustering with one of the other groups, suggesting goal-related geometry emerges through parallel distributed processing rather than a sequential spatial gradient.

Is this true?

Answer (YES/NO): NO